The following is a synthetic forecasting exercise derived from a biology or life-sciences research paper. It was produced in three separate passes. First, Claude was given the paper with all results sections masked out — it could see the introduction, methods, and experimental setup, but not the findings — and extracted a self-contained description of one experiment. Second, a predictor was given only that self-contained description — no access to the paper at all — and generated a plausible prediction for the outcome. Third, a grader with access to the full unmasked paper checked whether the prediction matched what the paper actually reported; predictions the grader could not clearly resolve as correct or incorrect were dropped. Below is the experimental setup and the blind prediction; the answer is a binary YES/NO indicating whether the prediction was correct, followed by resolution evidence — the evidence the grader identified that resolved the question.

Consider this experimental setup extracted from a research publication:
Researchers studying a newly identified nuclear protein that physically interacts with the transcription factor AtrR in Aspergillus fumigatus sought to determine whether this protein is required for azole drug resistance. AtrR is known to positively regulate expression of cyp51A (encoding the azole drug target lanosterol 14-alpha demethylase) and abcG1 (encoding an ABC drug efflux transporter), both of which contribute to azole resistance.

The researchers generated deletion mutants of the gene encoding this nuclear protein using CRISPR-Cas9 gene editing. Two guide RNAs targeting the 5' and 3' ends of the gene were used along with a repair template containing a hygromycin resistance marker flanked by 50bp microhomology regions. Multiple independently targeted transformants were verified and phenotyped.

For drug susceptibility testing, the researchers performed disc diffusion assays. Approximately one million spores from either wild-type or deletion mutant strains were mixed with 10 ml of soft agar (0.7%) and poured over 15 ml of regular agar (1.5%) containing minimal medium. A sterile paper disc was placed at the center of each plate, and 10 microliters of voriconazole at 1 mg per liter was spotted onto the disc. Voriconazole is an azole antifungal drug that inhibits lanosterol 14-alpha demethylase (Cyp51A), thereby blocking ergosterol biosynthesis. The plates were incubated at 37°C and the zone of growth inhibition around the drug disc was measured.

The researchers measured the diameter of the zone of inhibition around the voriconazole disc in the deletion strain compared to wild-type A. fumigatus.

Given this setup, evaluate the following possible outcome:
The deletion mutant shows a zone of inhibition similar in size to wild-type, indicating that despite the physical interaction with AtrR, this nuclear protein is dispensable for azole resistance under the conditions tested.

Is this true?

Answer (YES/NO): NO